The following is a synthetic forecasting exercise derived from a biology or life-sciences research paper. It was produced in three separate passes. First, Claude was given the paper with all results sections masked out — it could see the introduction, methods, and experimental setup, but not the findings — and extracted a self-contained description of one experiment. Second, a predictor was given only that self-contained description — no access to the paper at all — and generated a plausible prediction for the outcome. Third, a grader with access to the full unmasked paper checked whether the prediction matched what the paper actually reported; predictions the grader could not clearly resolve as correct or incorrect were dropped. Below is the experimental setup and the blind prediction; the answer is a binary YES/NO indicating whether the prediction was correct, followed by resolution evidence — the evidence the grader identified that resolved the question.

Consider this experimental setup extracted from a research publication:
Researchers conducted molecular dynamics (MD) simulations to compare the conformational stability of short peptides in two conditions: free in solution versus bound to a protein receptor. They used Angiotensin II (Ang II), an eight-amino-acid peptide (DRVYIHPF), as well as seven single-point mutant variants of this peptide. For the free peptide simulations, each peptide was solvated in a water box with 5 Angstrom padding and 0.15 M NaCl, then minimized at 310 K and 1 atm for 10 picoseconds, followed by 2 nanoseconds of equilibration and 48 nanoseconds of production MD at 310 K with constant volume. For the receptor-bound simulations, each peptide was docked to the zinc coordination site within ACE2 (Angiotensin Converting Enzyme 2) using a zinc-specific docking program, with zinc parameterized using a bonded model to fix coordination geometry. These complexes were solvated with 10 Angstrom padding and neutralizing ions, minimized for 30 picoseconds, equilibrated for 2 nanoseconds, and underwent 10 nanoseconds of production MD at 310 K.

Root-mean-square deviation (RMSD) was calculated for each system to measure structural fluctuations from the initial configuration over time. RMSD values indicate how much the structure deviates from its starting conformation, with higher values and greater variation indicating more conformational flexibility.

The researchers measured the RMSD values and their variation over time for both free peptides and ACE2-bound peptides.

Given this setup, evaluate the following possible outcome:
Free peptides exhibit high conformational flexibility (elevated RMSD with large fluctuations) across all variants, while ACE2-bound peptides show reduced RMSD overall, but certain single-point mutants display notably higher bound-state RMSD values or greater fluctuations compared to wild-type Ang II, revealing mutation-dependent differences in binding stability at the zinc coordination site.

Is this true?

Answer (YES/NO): NO